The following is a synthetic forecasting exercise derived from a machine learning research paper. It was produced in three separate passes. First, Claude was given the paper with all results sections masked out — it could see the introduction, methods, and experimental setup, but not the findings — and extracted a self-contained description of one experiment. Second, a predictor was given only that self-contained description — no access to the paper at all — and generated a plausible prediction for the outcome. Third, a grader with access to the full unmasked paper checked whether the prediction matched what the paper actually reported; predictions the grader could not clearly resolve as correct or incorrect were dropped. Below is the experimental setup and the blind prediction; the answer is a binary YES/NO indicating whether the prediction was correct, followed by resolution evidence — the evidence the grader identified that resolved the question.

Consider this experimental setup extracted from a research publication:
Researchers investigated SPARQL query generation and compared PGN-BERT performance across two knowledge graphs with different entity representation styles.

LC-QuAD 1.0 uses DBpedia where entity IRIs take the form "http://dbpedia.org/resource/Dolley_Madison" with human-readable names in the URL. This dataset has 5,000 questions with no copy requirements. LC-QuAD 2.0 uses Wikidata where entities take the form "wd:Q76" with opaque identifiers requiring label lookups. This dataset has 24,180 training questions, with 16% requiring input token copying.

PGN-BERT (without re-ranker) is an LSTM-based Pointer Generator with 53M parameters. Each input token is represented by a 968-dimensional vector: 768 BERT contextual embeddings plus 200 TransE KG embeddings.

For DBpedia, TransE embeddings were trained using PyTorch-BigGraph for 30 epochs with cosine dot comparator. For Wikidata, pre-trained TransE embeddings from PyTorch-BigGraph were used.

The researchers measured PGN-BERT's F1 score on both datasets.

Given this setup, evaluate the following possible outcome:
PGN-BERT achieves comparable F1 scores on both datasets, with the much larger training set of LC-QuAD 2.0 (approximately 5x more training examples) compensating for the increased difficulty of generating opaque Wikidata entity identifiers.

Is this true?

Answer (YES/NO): NO